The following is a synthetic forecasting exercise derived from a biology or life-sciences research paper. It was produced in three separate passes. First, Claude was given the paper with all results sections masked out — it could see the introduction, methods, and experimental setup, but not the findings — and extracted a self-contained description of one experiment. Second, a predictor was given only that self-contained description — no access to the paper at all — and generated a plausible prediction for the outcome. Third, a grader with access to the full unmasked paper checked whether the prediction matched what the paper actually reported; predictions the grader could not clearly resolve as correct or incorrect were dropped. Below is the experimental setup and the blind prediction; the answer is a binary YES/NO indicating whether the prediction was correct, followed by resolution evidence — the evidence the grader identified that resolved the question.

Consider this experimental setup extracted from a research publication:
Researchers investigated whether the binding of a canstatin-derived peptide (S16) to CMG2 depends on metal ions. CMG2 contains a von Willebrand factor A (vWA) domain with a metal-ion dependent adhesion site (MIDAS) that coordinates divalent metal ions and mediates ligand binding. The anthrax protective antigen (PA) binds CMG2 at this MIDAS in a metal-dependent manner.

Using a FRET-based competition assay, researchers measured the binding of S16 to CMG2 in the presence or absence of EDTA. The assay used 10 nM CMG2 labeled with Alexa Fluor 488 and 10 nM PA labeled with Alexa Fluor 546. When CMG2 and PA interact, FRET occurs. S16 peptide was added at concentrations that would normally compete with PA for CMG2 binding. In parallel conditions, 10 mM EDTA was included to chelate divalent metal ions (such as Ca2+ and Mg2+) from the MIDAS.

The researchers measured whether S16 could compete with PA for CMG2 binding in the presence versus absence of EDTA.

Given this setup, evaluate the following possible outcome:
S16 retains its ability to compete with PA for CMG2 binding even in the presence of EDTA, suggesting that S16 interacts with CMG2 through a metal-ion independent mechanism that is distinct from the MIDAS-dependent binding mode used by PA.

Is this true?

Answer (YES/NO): NO